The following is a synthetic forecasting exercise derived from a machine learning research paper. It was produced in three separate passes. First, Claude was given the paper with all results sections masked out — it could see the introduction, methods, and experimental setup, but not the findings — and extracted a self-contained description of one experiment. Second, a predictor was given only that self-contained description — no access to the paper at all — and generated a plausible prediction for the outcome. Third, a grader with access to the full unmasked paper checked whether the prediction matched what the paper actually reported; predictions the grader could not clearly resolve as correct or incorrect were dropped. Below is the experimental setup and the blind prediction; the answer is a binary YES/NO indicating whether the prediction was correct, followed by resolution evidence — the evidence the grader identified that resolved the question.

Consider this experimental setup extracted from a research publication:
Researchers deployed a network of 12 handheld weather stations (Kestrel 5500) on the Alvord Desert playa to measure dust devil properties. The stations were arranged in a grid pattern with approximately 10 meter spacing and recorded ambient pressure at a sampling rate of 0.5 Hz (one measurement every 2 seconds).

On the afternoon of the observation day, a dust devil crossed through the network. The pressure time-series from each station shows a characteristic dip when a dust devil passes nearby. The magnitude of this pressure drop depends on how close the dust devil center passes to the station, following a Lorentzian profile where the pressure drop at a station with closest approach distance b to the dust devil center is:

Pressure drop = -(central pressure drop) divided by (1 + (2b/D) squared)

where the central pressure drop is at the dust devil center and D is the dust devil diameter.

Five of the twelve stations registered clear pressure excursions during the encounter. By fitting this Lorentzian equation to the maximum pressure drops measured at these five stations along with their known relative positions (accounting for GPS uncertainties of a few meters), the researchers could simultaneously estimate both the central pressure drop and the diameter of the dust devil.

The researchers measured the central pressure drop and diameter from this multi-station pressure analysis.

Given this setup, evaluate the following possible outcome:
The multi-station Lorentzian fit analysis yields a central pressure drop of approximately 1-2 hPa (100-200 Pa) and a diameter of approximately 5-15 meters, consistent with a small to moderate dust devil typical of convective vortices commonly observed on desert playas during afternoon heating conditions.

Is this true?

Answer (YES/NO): NO